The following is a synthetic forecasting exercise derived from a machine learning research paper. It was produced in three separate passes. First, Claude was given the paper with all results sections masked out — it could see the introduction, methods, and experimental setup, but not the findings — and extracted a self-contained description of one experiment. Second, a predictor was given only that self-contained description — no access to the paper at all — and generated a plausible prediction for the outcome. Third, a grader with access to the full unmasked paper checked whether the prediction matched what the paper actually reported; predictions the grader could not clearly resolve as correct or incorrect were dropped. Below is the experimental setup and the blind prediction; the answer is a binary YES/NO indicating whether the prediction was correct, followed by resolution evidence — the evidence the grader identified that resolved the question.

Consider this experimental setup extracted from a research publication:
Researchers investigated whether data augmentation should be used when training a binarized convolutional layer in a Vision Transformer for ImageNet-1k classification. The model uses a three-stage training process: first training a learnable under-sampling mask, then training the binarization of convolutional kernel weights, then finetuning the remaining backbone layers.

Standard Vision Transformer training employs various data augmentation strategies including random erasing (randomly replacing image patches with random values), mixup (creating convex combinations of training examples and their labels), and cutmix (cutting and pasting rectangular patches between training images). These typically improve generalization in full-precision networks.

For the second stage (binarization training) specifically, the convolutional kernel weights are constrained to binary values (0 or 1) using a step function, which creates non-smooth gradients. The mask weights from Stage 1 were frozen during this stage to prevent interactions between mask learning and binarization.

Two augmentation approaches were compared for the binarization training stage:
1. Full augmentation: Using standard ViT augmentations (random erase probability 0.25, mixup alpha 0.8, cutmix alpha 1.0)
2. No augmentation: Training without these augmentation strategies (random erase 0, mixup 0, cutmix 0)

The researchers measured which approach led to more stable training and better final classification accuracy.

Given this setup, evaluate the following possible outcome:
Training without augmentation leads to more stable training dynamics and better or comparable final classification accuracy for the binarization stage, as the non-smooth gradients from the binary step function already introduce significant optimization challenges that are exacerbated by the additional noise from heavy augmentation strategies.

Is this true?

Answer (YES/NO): YES